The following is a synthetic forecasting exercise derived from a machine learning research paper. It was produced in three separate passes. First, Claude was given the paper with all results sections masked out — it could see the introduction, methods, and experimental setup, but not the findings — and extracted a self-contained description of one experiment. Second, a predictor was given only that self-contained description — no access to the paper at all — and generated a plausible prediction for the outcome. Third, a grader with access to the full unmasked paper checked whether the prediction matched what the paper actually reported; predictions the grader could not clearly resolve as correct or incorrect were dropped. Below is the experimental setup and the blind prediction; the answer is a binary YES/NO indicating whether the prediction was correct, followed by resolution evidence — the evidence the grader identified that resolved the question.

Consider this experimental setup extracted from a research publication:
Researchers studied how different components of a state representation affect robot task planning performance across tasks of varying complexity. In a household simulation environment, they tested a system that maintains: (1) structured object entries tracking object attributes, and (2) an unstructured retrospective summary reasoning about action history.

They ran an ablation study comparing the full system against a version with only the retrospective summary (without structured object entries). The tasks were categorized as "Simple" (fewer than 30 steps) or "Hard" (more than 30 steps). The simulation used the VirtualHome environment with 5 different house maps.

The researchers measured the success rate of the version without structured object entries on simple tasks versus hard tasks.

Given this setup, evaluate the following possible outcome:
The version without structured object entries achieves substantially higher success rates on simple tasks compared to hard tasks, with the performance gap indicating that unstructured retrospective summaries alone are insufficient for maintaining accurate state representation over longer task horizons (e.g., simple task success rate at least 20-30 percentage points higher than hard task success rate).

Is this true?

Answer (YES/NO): YES